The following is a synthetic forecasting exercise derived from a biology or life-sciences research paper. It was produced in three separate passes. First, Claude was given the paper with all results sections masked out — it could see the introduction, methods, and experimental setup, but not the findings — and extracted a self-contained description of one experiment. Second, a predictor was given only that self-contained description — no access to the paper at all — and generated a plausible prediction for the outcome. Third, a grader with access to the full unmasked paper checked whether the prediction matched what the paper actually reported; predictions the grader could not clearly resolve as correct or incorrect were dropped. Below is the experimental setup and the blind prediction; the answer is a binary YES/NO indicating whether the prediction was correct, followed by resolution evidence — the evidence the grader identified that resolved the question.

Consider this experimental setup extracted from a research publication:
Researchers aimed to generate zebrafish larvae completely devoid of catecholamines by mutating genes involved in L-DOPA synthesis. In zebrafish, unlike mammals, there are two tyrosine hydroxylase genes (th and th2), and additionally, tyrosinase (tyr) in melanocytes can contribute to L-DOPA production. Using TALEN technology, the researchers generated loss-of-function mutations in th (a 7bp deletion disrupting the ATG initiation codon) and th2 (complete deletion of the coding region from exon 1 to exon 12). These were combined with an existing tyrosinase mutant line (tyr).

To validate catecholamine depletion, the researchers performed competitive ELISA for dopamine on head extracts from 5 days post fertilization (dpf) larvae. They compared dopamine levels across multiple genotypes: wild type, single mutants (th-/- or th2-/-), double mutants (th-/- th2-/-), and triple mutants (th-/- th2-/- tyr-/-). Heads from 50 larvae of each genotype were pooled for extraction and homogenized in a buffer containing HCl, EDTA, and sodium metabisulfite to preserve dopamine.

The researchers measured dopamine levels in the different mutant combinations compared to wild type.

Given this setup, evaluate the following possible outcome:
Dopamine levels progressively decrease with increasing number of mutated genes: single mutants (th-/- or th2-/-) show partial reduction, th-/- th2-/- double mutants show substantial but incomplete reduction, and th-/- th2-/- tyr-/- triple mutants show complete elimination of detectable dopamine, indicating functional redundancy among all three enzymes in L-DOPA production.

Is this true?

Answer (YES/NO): NO